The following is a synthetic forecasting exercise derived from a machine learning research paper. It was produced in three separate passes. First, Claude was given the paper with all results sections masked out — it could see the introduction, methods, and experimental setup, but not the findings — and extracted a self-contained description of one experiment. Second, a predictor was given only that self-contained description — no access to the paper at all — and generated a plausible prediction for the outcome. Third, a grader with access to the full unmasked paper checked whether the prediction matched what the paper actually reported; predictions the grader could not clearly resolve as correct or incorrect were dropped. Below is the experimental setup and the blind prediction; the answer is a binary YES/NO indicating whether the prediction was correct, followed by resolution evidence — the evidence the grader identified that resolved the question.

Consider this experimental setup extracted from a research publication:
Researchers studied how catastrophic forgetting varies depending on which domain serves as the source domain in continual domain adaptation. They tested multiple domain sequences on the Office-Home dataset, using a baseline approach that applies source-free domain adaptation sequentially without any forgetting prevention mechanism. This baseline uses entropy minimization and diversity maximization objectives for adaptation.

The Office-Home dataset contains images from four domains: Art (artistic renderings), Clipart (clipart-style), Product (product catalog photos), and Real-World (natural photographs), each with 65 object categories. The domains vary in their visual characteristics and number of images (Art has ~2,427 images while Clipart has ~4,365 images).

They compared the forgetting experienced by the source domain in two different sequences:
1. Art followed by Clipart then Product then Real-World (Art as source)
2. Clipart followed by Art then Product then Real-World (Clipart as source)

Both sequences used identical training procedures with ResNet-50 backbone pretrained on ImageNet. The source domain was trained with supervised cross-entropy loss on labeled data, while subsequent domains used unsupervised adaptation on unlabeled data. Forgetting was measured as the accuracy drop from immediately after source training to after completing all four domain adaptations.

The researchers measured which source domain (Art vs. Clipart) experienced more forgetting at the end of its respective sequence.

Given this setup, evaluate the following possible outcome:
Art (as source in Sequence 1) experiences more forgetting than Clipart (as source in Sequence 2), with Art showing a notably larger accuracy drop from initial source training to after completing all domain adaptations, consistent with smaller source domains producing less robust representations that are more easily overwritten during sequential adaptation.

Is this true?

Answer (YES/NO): NO